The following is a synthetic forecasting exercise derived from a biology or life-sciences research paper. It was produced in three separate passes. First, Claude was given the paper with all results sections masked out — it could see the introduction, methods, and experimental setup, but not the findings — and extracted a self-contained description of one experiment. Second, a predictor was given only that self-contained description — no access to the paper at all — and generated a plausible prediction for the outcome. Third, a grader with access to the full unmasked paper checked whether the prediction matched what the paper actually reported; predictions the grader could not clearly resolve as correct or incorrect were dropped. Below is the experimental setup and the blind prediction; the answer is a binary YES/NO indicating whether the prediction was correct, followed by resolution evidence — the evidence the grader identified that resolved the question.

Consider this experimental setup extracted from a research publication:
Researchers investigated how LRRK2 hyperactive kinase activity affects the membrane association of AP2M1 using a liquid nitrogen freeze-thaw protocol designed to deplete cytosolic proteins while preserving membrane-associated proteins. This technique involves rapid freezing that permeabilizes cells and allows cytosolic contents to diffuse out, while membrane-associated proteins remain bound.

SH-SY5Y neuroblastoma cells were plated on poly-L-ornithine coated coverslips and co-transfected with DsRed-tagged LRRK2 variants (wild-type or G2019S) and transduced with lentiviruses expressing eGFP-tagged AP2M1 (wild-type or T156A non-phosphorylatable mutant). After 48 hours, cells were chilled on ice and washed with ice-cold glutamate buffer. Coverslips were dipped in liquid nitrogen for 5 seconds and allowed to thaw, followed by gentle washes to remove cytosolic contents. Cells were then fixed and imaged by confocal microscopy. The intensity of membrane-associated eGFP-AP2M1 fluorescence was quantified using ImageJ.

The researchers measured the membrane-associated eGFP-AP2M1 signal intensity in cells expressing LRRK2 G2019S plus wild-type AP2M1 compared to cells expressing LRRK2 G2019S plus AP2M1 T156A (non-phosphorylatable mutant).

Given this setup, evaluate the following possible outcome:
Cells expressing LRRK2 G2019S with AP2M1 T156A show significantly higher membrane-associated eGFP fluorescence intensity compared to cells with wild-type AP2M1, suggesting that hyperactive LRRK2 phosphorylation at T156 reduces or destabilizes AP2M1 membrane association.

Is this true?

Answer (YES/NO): NO